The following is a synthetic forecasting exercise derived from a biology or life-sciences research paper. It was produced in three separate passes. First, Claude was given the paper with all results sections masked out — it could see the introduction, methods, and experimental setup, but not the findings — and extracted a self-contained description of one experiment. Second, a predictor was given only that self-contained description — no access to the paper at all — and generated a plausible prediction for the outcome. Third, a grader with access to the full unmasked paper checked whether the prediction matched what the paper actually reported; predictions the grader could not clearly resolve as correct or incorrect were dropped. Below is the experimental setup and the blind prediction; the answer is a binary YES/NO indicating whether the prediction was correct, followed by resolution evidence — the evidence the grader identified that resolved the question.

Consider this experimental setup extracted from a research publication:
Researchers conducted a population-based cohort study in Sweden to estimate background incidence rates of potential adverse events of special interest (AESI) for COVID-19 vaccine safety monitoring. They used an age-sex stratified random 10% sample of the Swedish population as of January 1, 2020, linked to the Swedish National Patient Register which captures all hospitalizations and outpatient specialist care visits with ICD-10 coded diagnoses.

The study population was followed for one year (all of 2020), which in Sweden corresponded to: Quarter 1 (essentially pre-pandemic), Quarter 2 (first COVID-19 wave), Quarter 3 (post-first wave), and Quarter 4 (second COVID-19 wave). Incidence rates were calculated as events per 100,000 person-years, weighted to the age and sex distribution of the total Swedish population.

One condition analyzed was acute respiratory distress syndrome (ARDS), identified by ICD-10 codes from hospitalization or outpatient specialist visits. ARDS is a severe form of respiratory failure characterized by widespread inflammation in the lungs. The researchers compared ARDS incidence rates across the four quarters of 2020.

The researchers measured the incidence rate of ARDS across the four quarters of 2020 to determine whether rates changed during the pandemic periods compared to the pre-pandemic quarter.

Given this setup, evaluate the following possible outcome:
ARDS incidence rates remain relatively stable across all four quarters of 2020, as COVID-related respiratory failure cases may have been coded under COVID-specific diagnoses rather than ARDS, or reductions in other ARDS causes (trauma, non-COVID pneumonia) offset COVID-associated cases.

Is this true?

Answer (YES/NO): NO